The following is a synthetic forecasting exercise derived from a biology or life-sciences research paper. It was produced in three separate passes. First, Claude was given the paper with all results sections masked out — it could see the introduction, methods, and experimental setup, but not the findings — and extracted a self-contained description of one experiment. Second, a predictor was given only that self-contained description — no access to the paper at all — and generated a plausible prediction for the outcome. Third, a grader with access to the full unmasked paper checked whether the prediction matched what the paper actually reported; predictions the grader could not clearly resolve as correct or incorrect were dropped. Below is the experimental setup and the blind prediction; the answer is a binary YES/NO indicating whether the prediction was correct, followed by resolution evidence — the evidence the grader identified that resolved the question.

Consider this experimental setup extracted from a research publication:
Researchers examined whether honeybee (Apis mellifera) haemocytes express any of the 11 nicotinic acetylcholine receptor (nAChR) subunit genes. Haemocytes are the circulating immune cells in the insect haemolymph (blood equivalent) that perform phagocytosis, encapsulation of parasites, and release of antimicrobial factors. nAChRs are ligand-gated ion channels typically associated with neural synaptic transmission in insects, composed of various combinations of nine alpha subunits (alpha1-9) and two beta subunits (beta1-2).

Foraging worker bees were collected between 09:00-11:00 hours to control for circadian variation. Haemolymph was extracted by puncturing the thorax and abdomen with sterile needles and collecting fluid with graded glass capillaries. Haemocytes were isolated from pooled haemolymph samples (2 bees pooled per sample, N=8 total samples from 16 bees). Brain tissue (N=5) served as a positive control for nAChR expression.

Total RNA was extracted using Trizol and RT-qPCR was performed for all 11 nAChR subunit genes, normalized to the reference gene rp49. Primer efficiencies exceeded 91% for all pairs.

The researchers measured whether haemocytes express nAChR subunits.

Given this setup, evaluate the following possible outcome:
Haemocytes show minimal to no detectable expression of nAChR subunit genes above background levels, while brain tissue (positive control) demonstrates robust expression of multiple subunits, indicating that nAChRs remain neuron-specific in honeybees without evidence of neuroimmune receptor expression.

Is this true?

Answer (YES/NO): NO